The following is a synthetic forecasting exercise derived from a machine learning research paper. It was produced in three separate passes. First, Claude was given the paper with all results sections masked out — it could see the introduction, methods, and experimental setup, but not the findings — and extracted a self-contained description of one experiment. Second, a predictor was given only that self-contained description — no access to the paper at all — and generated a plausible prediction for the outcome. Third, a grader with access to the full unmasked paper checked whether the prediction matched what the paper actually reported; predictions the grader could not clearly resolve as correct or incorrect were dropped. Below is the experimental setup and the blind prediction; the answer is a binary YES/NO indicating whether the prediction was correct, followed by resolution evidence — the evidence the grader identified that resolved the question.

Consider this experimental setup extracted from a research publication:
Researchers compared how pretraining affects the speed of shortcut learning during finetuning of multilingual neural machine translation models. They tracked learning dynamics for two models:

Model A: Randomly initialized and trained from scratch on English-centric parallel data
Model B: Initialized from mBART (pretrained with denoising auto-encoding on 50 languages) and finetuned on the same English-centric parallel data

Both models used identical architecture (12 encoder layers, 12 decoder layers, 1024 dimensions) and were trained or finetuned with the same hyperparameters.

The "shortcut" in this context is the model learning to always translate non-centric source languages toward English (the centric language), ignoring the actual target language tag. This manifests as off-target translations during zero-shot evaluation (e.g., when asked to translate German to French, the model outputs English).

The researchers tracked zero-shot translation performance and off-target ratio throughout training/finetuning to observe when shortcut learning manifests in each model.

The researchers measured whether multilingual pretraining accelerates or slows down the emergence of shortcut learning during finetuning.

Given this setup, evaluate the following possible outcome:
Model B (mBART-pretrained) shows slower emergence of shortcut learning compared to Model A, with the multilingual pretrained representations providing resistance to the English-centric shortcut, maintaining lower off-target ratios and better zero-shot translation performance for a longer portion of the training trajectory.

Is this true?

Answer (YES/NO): NO